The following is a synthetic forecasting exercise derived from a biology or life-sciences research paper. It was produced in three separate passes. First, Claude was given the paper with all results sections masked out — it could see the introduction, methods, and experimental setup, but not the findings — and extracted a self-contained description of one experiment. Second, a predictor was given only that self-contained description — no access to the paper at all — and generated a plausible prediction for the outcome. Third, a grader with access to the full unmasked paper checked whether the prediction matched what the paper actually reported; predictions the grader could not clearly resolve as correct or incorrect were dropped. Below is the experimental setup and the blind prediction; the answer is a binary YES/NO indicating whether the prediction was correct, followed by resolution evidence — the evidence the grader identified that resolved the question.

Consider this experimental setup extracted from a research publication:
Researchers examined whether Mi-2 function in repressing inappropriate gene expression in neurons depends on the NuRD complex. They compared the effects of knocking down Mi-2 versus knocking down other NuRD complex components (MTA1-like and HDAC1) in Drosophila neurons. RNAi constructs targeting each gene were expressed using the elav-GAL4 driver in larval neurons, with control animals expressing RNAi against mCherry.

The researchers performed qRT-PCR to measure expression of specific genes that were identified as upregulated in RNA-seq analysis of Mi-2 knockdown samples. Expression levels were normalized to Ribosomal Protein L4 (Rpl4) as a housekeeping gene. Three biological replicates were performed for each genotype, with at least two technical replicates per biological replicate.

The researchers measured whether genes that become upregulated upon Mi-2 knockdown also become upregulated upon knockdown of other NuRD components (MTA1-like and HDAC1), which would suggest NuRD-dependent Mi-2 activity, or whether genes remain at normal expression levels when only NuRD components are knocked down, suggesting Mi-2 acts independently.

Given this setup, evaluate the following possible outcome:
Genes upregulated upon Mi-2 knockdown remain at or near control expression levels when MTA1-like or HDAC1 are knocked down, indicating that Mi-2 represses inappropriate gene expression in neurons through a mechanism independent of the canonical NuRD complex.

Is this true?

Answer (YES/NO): YES